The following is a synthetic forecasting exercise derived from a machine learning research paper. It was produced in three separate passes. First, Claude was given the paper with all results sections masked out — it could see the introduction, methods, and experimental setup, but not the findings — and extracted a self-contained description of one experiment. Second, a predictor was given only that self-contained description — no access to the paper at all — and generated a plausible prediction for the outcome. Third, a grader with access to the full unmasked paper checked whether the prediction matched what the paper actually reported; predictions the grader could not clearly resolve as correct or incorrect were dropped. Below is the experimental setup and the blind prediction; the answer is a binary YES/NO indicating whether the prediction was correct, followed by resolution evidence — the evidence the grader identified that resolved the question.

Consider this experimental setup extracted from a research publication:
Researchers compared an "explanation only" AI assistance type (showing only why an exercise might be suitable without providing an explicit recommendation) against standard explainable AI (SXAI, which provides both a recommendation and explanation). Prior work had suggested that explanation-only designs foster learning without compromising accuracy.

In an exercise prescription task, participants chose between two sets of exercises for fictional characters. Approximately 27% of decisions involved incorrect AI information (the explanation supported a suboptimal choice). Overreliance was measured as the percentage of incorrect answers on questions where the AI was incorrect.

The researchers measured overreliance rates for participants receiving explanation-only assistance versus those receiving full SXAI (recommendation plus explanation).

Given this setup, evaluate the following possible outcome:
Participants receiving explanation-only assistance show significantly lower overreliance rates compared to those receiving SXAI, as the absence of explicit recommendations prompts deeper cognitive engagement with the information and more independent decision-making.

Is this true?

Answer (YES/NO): NO